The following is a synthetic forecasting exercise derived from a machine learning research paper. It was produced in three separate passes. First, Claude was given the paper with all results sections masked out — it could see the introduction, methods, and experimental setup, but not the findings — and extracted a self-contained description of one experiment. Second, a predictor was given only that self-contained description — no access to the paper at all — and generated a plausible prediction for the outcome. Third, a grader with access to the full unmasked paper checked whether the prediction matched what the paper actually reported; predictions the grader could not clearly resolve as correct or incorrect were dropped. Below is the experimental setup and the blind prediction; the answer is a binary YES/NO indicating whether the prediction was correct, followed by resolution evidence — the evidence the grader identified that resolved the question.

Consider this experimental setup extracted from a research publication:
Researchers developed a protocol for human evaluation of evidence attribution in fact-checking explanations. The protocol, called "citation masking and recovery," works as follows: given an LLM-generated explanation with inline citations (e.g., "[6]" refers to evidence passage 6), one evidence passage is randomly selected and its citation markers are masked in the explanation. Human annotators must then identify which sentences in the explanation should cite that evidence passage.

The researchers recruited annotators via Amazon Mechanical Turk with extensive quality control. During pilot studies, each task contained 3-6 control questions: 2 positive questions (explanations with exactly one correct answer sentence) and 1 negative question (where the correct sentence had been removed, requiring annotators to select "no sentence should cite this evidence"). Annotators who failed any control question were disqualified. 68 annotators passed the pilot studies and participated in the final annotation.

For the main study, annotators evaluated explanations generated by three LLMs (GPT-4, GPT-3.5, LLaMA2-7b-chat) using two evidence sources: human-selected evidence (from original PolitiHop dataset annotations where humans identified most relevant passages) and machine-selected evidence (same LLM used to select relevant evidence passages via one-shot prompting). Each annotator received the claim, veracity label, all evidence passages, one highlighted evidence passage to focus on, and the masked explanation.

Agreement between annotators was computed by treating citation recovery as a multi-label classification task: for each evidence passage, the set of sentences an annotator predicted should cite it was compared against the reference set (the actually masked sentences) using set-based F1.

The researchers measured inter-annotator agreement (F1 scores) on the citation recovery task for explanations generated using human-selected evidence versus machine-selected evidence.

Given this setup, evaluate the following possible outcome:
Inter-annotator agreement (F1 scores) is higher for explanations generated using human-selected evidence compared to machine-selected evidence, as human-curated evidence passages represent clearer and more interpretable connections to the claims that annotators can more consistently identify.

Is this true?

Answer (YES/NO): NO